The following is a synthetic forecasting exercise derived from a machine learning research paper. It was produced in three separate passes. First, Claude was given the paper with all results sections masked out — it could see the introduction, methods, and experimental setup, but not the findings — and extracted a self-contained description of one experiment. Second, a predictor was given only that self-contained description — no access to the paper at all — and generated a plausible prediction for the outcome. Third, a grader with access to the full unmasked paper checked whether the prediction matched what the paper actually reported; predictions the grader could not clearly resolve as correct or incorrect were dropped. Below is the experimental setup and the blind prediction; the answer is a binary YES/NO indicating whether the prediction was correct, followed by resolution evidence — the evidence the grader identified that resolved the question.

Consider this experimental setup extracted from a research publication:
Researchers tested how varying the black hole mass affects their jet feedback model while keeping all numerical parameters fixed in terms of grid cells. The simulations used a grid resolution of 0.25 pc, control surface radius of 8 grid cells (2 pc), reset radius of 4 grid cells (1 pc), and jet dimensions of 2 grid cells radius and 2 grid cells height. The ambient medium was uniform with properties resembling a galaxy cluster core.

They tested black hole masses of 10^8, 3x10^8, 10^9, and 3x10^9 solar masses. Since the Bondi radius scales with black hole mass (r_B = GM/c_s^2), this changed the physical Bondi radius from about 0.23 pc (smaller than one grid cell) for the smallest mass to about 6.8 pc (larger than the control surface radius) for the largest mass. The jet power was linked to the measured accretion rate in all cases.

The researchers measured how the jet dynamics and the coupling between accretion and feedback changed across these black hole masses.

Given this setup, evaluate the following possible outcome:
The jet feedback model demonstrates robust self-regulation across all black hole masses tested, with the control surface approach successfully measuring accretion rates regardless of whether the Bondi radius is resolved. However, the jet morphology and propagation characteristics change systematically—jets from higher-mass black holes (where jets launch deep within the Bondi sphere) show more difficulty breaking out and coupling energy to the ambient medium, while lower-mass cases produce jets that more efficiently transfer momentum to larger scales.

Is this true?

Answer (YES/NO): NO